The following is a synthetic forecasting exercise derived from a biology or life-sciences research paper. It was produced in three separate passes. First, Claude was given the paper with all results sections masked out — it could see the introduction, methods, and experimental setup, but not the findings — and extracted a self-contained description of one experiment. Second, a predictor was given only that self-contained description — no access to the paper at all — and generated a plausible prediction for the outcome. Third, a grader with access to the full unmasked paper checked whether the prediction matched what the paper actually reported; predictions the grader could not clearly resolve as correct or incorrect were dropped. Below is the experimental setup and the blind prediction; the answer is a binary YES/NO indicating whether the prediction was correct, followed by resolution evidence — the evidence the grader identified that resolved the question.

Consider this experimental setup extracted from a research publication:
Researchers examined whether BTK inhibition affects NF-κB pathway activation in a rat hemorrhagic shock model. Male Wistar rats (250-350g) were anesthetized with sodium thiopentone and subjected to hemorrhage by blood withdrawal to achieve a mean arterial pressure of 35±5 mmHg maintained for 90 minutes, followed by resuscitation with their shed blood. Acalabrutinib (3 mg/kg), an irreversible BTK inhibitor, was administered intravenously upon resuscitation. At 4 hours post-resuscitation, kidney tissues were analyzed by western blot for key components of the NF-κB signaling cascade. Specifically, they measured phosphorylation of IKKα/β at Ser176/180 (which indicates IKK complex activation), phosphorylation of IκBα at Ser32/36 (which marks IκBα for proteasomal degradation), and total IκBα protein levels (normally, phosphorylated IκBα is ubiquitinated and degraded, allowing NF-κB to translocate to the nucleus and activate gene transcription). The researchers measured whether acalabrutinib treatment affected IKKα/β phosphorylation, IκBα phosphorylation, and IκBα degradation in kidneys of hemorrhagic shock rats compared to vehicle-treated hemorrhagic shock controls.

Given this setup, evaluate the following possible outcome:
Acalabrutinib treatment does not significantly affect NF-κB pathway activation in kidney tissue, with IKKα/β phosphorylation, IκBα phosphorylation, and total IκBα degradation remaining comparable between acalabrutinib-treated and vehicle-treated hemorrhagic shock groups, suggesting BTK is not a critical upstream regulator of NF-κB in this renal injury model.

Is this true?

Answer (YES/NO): NO